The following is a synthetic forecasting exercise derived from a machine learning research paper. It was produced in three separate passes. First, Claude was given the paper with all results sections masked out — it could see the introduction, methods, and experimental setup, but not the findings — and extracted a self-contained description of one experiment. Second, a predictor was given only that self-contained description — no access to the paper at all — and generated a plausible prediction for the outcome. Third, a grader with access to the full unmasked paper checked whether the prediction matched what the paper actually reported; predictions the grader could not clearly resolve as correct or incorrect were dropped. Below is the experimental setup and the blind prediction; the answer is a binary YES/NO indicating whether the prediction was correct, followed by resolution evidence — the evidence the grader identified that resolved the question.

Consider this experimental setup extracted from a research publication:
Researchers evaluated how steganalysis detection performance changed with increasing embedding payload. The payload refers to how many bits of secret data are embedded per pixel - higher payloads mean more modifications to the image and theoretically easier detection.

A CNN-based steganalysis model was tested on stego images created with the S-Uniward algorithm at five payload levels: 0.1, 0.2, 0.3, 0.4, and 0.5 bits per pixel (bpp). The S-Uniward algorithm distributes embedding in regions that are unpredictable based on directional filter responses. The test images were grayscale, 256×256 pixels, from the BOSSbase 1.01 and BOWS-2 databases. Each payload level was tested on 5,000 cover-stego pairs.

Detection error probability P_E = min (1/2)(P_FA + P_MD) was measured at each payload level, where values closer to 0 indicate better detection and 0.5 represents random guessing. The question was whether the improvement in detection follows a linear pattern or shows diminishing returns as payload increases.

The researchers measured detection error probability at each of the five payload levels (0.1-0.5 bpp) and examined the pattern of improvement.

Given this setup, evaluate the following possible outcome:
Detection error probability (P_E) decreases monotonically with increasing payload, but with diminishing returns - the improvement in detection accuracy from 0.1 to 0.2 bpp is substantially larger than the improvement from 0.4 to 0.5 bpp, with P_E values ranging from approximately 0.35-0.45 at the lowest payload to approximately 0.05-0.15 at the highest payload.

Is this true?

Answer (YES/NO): NO